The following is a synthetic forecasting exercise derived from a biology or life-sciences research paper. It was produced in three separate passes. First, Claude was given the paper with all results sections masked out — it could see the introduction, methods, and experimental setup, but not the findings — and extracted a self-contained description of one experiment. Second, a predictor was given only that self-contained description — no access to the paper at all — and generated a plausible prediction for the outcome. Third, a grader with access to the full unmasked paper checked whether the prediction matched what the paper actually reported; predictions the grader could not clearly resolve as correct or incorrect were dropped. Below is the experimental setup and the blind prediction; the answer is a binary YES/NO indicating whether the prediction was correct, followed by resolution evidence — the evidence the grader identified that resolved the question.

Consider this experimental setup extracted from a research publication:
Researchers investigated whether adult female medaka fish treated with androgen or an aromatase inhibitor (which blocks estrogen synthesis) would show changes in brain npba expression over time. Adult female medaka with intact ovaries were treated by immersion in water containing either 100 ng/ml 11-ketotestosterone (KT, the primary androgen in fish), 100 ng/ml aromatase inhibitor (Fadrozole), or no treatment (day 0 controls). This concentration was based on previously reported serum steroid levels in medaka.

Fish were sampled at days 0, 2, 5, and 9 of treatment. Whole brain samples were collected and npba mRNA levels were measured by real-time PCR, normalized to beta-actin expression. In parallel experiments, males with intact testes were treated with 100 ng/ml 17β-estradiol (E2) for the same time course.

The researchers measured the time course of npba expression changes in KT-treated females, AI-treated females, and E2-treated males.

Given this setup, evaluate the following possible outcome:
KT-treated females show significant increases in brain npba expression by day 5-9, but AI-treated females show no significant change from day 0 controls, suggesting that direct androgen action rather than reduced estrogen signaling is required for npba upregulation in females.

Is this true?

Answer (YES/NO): NO